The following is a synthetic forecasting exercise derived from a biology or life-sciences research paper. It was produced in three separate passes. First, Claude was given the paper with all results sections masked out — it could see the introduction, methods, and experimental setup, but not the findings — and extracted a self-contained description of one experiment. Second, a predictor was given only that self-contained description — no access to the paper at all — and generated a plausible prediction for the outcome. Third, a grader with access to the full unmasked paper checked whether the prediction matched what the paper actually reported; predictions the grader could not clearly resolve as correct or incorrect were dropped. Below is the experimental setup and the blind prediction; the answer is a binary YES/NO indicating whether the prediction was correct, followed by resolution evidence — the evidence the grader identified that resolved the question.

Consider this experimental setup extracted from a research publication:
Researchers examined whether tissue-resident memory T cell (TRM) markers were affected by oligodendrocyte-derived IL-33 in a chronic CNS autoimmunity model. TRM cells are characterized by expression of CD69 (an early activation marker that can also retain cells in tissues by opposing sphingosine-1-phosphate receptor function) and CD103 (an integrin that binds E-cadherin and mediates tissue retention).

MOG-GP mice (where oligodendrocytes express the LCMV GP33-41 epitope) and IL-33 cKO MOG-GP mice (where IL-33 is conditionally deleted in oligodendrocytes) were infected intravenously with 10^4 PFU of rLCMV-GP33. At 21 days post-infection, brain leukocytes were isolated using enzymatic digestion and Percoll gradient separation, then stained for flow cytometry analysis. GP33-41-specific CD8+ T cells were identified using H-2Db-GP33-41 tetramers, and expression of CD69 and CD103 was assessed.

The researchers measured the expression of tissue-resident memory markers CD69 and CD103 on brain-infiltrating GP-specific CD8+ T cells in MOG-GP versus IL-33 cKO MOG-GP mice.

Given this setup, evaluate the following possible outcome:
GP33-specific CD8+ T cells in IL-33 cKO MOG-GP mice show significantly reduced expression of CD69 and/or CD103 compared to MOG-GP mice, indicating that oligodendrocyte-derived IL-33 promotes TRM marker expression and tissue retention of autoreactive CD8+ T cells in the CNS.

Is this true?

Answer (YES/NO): YES